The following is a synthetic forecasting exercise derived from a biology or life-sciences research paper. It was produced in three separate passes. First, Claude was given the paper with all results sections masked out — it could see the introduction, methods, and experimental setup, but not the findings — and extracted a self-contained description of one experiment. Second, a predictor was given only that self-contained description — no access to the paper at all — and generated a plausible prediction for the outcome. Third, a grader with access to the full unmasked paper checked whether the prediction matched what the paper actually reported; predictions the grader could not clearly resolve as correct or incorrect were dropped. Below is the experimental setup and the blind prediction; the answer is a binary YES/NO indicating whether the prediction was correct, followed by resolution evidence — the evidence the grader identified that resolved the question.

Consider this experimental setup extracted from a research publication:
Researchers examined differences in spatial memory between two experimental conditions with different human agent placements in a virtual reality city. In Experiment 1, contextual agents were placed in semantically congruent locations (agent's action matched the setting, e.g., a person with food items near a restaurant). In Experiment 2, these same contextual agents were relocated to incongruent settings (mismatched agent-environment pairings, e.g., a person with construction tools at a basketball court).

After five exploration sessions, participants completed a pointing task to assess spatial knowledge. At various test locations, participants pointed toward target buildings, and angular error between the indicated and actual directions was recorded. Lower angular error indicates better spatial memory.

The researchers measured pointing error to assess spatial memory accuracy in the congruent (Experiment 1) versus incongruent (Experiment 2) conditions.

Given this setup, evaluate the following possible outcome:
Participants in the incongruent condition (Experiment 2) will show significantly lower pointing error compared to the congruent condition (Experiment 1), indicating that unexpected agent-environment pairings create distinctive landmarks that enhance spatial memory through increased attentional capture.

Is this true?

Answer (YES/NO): YES